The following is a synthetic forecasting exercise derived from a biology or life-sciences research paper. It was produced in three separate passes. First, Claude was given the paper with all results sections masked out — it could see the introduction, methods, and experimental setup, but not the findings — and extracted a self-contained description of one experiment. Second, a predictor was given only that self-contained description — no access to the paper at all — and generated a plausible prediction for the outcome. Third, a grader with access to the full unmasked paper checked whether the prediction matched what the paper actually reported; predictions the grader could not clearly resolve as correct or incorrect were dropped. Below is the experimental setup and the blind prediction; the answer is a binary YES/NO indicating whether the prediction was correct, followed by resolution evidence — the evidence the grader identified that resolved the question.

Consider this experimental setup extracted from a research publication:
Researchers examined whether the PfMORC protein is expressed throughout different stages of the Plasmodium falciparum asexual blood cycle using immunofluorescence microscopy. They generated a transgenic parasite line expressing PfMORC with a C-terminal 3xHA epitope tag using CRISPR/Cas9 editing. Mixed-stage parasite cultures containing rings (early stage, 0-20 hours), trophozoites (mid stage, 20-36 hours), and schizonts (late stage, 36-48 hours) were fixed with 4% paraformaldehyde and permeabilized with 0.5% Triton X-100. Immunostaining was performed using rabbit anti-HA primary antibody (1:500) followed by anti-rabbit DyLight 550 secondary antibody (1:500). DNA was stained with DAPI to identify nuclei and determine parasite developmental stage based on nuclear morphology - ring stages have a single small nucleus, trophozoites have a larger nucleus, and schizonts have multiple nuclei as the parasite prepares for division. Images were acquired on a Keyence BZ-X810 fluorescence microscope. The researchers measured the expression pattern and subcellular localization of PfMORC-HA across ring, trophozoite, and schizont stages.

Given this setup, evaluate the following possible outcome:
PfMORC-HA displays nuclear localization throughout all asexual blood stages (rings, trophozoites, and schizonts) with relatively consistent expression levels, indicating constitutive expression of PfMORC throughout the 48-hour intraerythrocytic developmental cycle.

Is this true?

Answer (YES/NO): YES